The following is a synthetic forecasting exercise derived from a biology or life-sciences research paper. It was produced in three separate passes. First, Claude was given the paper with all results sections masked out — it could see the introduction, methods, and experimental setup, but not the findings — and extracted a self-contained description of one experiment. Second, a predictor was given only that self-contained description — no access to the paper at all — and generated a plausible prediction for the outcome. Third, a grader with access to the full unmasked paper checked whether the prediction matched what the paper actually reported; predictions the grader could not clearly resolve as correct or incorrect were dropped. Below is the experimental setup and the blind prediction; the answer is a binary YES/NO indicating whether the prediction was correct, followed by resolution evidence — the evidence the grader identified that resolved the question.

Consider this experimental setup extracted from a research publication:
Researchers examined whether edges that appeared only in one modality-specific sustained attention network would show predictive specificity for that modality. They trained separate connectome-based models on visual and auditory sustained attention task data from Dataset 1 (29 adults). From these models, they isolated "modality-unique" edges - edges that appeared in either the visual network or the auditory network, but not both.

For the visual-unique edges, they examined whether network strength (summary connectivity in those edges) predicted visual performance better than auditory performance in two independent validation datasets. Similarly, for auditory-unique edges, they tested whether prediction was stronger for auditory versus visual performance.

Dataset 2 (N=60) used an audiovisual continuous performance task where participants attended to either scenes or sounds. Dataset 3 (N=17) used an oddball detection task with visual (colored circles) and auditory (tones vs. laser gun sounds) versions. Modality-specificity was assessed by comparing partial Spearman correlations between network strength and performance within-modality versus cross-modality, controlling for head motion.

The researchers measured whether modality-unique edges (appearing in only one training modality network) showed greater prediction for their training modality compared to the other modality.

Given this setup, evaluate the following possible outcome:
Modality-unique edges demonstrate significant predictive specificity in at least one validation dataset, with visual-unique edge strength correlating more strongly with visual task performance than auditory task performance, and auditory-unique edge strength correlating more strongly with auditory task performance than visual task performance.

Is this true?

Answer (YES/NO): NO